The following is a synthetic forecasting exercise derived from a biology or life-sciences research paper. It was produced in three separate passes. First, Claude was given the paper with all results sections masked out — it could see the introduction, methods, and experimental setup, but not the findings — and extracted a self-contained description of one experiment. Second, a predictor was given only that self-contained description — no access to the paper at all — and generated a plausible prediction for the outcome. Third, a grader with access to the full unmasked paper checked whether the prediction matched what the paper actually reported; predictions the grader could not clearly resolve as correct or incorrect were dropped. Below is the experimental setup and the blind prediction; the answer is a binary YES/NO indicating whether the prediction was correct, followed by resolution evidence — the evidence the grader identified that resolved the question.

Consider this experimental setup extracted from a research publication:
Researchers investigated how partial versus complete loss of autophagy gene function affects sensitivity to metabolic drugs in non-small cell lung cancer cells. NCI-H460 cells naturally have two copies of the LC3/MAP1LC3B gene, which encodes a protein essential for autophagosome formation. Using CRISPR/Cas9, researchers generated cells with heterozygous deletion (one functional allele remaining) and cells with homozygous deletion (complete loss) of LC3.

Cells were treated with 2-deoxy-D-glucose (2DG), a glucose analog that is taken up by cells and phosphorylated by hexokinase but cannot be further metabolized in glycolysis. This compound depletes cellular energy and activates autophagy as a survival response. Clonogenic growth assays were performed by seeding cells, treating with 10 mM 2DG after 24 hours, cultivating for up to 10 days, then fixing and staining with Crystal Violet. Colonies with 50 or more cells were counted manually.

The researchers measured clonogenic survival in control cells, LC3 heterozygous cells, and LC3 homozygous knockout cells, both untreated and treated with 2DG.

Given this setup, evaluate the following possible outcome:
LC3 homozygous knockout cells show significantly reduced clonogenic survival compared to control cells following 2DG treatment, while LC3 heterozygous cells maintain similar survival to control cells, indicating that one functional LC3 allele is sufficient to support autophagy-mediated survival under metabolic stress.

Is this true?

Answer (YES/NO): YES